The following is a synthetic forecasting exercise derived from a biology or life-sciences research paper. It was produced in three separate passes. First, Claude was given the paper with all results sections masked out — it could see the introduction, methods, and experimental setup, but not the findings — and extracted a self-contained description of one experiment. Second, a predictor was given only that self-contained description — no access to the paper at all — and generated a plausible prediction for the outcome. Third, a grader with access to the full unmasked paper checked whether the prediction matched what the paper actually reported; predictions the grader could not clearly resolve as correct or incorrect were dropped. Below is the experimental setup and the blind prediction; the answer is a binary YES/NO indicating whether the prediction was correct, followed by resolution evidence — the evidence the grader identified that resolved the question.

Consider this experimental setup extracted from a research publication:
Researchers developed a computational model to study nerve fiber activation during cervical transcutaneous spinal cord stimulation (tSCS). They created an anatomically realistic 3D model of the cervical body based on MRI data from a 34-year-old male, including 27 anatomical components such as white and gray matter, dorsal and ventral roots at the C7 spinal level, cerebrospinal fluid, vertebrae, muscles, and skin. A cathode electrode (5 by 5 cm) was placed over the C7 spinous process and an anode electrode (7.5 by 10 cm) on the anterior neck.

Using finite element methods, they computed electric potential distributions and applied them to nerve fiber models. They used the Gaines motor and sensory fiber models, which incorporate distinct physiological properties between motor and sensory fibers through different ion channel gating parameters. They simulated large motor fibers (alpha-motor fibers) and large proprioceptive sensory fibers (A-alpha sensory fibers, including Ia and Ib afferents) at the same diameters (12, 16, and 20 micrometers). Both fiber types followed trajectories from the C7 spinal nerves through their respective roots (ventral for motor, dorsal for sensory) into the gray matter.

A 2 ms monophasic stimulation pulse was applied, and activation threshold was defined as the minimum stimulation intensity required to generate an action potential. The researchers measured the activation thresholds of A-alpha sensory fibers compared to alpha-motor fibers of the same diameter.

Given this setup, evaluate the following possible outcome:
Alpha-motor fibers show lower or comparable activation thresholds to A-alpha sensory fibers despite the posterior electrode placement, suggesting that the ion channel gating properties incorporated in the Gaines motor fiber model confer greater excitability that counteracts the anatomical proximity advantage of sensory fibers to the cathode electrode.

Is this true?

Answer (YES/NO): NO